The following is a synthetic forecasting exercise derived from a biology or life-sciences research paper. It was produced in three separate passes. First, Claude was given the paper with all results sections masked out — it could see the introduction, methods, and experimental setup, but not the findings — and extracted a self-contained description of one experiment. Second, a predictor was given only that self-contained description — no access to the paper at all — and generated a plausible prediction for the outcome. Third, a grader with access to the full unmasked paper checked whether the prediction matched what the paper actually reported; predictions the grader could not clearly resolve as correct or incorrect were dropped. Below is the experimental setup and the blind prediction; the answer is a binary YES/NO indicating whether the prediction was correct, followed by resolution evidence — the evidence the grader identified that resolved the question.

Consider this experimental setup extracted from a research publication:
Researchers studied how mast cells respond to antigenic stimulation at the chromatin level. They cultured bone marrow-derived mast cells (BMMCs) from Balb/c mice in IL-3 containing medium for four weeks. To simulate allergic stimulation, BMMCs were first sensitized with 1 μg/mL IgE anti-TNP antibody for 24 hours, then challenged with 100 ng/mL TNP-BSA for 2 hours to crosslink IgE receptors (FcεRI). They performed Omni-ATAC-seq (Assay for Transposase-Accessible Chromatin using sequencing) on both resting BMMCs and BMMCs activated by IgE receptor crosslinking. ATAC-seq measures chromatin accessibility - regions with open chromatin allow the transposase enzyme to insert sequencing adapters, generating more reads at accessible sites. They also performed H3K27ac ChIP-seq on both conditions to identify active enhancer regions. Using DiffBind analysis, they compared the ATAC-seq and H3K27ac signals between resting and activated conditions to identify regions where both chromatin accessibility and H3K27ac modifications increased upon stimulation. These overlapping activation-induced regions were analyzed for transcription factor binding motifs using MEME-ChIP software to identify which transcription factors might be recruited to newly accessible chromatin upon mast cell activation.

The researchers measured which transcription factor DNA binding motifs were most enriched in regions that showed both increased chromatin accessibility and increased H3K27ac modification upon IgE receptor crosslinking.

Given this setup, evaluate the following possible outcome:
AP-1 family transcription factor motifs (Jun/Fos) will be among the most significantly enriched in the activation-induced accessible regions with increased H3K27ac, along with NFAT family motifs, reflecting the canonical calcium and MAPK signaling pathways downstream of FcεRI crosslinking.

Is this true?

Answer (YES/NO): NO